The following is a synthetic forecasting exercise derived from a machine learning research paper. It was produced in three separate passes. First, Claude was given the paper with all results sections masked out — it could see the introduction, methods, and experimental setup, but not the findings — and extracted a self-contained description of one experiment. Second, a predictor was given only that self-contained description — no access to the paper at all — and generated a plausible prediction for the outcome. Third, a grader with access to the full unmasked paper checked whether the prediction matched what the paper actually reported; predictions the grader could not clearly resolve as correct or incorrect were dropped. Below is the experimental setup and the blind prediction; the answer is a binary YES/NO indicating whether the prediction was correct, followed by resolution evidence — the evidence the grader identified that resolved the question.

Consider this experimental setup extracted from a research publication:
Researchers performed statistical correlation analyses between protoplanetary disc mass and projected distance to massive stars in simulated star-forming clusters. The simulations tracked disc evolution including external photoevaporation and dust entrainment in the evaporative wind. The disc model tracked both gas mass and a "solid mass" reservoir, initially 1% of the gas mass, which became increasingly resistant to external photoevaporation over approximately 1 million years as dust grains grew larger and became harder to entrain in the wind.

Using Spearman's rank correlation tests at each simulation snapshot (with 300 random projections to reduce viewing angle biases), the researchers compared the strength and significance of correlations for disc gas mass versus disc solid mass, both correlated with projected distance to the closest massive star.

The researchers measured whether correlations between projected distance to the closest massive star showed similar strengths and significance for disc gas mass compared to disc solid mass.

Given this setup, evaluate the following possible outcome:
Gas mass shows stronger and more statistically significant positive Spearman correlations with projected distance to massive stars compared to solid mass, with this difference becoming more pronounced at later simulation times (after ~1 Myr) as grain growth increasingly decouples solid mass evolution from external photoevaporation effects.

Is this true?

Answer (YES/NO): NO